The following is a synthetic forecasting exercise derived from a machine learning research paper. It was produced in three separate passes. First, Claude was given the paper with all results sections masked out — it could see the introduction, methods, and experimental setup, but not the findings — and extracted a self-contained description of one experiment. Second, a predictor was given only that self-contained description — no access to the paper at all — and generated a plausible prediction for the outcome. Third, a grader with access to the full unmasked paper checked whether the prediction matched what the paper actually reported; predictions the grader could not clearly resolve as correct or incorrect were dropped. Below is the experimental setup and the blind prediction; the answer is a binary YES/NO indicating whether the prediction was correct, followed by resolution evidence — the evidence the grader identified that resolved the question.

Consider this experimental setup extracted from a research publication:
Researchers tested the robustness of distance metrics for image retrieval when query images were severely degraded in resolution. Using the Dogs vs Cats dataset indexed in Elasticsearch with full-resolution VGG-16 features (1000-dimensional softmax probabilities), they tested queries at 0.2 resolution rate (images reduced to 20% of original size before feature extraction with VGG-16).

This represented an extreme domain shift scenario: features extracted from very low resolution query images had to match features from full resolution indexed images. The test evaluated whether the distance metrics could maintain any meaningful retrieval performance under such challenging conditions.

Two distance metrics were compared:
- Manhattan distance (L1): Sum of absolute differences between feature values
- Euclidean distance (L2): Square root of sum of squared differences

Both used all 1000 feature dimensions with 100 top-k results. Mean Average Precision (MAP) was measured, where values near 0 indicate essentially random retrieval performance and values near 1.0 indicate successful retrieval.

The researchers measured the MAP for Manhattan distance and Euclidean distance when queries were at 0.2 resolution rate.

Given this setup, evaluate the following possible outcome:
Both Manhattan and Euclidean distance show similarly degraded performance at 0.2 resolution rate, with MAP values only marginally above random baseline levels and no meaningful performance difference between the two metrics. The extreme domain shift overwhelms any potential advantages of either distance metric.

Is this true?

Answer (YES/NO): YES